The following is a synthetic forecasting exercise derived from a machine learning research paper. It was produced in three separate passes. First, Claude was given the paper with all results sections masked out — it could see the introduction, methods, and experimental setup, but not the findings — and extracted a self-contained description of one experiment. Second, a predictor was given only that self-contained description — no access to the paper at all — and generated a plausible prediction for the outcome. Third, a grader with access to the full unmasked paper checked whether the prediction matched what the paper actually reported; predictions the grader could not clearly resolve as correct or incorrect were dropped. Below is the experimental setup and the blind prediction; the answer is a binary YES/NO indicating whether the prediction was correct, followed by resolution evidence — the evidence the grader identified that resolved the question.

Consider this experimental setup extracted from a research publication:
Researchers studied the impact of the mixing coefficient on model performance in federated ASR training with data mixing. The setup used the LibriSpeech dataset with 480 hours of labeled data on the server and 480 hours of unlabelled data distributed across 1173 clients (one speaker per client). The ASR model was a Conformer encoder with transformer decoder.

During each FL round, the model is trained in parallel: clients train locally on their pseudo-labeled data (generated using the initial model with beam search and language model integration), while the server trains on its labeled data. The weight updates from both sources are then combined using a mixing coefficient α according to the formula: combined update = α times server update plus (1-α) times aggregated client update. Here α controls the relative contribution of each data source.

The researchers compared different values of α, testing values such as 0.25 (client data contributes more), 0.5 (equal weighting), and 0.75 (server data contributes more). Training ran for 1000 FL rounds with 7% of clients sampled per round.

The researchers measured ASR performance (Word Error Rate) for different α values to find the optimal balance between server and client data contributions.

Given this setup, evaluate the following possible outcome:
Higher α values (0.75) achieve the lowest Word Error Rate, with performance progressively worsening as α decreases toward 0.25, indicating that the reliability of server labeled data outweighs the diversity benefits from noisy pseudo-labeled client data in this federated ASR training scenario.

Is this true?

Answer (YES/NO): NO